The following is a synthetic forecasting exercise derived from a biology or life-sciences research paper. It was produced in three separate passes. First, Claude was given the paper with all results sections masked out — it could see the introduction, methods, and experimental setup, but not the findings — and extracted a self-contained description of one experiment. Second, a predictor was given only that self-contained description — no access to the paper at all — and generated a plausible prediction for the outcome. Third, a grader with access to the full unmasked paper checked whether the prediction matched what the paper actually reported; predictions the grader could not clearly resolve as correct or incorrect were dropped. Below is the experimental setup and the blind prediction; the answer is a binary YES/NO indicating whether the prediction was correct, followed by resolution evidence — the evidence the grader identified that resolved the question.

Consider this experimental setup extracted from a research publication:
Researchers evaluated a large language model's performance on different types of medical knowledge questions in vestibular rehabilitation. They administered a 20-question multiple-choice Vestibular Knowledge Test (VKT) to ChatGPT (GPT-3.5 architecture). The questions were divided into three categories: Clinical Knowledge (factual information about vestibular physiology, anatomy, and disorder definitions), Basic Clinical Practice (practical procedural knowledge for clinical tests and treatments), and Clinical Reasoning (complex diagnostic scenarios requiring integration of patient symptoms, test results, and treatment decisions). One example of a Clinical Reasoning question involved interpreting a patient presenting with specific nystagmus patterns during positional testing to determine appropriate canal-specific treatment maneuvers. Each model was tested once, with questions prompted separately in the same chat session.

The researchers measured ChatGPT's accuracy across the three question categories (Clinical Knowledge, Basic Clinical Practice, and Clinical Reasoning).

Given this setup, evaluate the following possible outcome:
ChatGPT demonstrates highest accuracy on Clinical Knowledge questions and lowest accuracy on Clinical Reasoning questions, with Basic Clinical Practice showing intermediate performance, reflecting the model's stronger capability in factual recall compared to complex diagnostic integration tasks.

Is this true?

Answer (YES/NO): YES